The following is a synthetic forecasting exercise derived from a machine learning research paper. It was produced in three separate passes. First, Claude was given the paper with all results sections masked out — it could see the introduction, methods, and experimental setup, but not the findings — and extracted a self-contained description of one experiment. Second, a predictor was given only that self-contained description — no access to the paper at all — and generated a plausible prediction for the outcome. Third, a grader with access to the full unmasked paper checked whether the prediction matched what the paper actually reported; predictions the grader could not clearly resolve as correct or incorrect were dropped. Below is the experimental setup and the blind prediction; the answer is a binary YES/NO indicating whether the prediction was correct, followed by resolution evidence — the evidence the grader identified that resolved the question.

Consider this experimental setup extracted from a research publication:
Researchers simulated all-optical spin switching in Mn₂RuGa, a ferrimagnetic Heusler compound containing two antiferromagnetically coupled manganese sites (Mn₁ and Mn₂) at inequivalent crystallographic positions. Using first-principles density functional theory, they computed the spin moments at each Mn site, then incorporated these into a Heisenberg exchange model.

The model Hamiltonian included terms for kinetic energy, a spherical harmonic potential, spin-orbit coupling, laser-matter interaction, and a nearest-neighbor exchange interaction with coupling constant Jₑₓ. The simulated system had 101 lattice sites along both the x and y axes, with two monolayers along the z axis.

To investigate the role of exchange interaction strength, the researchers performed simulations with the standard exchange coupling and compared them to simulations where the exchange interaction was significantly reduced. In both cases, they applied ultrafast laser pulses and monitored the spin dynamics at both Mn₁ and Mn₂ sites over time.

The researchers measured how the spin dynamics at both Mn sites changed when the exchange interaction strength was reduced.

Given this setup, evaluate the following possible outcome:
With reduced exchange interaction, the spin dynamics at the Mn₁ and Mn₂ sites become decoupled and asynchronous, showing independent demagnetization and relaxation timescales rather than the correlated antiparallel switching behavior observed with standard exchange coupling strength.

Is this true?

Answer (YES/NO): NO